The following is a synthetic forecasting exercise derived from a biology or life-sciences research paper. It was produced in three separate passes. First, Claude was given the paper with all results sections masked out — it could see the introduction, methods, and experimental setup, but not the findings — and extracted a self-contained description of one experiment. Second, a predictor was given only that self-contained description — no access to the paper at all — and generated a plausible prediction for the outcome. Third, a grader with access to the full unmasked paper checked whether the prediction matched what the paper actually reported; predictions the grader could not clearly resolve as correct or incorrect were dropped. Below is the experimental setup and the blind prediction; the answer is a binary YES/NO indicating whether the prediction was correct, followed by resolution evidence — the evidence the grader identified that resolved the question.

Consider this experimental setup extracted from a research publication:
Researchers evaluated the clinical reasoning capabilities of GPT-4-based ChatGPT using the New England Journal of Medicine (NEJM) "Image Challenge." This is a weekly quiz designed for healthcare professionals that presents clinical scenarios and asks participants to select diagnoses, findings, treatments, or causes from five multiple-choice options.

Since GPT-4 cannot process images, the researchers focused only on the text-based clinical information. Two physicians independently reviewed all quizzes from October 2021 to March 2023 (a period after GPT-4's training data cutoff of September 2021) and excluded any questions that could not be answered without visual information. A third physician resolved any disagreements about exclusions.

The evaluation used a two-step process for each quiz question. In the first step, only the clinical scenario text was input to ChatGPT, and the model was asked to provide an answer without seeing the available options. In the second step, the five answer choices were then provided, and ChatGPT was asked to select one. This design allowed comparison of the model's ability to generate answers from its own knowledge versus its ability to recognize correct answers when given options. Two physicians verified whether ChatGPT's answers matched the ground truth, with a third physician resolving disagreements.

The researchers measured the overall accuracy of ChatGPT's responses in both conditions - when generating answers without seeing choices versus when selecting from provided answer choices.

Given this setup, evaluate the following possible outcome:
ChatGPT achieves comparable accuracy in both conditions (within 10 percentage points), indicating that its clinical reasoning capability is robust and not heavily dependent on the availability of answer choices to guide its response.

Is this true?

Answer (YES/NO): NO